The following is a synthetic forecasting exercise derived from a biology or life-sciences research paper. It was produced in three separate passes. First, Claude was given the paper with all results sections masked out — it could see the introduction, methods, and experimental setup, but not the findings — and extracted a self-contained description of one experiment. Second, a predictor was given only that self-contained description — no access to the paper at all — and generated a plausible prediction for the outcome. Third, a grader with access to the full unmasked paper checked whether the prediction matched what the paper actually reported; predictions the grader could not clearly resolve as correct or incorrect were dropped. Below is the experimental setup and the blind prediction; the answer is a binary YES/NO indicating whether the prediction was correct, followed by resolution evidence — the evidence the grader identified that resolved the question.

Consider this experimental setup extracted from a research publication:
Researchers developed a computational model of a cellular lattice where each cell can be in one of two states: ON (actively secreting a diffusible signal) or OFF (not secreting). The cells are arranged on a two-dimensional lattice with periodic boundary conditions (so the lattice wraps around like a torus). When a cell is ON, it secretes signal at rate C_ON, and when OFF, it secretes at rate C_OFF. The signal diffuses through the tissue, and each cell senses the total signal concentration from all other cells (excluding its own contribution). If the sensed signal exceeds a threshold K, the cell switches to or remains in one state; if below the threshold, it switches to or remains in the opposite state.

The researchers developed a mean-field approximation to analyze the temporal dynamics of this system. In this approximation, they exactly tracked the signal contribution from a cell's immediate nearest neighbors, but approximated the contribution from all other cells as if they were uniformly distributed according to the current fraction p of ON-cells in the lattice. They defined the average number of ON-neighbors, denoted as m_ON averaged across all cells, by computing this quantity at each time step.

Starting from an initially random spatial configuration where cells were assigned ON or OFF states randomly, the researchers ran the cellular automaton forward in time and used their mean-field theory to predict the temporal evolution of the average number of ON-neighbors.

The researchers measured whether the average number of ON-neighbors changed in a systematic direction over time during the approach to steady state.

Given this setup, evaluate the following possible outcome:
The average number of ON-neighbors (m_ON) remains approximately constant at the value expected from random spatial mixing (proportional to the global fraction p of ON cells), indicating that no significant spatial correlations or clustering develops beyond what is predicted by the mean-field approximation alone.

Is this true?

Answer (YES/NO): NO